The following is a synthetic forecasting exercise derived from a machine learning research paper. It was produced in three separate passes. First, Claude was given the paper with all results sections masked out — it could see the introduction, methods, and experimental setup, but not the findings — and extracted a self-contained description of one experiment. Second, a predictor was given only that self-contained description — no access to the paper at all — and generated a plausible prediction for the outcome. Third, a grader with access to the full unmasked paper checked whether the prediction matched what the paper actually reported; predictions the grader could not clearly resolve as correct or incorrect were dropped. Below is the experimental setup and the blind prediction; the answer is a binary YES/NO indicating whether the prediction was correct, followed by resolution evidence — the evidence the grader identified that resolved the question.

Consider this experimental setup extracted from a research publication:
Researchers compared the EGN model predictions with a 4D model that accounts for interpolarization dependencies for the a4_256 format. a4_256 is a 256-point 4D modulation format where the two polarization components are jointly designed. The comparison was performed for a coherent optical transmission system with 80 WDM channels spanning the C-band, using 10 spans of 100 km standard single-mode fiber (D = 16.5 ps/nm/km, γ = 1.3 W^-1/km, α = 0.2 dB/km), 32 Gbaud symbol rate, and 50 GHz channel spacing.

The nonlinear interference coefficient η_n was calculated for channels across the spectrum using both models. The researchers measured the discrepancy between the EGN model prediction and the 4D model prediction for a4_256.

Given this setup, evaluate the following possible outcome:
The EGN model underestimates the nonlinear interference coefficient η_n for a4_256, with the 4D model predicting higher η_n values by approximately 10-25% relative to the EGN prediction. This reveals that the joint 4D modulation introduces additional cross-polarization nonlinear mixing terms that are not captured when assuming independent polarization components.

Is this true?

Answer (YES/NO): NO